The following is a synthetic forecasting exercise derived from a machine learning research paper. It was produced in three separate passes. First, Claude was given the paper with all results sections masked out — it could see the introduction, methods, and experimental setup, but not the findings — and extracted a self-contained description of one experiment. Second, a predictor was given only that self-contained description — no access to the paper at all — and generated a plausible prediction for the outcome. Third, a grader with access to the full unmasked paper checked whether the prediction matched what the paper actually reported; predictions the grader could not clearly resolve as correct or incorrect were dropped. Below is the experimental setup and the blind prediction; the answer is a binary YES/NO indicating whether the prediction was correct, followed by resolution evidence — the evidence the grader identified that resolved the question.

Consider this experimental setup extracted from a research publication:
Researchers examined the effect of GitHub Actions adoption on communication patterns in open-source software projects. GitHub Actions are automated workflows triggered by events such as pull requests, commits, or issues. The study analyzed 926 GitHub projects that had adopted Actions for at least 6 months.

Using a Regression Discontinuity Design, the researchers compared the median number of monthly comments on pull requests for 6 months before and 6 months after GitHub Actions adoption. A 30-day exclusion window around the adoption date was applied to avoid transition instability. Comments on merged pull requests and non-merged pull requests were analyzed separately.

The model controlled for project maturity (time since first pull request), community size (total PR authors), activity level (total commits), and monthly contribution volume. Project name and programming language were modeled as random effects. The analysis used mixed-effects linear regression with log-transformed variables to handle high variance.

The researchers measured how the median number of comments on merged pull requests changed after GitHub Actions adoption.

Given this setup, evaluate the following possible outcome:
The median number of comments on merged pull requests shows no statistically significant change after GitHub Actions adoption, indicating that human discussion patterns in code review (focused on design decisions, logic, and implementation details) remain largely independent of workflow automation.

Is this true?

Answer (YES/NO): NO